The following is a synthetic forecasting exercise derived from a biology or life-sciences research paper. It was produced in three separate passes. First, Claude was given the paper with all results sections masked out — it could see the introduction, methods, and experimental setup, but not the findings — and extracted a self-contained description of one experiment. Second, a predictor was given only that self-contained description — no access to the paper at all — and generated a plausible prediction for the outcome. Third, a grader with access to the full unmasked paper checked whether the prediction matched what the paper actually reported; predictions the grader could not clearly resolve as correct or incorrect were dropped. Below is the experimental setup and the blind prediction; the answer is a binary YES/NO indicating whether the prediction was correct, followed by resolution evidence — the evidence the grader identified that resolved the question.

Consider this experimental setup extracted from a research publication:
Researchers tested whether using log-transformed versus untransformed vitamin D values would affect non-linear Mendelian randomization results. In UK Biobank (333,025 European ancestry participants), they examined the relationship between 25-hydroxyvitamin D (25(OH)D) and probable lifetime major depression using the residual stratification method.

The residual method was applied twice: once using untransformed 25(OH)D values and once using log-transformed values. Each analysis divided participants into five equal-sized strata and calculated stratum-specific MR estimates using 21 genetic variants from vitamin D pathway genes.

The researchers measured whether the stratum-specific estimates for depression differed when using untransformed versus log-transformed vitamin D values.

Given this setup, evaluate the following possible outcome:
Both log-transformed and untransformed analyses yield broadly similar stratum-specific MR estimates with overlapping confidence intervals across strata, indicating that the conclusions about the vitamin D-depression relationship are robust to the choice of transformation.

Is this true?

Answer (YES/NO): YES